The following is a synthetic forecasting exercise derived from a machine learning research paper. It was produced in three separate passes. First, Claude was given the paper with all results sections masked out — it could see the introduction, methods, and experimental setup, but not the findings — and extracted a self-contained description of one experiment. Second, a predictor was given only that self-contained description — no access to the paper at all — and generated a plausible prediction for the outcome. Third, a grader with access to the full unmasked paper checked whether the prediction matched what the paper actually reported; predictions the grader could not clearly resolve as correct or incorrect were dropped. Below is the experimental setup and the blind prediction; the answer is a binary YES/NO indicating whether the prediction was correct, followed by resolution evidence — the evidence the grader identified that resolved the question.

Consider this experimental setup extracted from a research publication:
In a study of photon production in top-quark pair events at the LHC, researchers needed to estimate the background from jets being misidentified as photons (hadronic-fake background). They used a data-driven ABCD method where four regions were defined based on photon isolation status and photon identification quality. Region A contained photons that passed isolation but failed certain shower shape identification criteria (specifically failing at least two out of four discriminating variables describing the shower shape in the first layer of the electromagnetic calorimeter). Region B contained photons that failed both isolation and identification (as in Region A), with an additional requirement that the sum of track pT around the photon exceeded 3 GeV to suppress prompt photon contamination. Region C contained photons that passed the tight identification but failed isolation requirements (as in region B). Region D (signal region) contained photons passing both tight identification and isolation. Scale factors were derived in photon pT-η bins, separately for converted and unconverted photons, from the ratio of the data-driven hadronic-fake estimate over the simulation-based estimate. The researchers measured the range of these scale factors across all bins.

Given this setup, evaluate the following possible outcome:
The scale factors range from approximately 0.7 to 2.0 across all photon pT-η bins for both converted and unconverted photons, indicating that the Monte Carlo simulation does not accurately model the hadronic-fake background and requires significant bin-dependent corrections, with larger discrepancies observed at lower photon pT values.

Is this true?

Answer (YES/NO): NO